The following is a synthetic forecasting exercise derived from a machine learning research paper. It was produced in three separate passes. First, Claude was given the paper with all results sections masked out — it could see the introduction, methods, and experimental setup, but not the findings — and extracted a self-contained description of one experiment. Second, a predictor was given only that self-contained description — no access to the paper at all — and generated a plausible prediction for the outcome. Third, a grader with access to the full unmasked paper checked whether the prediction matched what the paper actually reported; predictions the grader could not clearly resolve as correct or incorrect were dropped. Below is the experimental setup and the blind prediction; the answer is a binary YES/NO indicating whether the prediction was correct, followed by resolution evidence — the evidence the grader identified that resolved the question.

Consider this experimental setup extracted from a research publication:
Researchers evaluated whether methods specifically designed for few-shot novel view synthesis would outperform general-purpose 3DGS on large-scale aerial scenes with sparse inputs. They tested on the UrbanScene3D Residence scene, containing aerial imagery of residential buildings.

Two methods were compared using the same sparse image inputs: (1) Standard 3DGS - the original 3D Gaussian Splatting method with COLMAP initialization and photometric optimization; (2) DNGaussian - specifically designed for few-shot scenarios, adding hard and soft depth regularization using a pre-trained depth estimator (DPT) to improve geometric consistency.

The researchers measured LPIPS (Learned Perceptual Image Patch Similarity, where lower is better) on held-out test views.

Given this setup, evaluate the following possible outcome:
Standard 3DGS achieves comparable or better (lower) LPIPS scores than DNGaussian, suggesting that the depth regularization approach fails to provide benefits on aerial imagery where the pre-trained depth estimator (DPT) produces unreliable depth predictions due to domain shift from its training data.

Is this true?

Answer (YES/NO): YES